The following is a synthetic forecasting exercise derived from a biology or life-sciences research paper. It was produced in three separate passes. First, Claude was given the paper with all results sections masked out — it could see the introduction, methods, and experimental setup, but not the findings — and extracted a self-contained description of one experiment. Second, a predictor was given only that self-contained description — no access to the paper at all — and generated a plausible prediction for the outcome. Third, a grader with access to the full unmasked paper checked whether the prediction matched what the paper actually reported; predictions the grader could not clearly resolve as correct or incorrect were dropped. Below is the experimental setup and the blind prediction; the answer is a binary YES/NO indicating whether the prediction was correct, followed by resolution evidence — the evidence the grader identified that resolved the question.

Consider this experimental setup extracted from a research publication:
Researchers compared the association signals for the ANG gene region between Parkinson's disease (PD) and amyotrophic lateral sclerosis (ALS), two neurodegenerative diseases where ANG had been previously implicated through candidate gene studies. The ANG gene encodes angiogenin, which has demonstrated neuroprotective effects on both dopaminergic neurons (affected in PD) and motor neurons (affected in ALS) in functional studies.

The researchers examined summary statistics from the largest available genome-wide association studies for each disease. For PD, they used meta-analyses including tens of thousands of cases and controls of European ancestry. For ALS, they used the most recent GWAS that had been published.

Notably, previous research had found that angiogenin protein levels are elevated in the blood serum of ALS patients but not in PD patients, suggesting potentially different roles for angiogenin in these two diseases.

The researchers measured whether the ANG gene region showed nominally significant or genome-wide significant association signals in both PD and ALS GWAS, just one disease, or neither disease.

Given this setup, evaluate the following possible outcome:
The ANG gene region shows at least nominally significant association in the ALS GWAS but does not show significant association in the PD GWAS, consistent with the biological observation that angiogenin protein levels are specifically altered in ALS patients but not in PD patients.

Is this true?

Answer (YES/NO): NO